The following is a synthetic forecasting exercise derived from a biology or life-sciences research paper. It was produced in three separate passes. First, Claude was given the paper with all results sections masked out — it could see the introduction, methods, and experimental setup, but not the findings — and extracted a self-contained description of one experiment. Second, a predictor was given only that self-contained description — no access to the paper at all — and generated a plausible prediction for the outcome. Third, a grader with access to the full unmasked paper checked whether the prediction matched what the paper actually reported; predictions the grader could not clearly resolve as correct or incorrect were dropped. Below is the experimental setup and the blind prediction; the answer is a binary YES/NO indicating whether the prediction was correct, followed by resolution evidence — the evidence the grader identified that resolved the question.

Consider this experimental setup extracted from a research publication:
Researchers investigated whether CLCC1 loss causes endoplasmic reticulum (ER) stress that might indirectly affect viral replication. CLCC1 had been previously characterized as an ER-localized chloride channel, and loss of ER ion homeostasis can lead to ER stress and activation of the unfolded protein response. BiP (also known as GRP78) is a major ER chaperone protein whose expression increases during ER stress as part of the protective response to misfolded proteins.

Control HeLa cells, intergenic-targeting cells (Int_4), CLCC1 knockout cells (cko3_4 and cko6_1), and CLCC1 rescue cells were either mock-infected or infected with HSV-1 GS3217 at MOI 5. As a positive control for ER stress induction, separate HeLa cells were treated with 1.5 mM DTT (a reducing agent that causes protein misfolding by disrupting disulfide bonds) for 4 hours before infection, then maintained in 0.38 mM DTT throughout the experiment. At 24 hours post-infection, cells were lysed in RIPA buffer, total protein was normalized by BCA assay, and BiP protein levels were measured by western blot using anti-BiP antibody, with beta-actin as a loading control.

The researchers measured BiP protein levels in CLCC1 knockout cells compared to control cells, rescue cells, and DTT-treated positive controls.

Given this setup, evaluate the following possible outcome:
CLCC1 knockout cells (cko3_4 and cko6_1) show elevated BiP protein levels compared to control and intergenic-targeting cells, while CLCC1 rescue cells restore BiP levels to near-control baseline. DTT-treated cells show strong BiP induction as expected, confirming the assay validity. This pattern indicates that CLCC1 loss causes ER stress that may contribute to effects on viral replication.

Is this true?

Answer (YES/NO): NO